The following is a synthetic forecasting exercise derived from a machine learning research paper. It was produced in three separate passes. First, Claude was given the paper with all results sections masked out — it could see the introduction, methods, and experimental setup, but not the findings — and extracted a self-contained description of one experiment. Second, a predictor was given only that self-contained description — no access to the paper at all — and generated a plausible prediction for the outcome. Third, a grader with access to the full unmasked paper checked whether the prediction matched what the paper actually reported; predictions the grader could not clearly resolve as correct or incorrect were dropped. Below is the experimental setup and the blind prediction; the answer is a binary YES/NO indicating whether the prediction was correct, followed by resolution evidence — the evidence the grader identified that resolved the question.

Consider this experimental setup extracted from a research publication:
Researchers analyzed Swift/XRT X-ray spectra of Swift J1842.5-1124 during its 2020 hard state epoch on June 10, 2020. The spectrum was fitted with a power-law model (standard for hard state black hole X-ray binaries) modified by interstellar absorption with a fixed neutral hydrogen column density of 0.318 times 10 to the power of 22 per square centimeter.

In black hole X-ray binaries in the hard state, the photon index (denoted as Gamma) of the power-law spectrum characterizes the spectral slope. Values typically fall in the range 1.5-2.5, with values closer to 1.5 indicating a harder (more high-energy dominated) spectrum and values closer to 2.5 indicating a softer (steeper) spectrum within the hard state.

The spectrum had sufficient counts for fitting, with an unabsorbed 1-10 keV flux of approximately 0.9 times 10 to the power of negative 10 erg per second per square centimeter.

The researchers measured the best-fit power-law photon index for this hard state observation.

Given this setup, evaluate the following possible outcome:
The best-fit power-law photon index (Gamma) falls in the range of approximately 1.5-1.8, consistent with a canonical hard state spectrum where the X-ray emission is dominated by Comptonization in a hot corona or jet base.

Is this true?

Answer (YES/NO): NO